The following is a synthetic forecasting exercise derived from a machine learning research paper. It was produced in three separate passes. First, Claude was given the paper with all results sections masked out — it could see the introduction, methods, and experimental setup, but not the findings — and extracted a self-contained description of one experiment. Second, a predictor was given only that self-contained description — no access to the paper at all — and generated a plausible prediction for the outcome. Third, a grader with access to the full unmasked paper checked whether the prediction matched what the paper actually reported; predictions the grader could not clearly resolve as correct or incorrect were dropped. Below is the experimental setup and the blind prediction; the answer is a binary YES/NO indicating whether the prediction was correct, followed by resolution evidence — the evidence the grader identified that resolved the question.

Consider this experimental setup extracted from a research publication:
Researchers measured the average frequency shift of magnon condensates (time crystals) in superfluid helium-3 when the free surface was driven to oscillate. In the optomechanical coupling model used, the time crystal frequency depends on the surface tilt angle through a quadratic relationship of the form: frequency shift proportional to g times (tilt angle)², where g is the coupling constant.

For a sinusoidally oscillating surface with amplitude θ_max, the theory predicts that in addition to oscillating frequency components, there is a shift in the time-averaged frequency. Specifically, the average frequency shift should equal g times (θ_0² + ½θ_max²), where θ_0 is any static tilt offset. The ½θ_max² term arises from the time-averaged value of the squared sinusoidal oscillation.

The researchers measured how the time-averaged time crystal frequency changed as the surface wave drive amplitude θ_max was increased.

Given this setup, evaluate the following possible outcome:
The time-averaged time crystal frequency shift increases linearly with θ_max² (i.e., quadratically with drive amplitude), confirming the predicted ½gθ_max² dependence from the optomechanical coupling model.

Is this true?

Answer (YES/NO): YES